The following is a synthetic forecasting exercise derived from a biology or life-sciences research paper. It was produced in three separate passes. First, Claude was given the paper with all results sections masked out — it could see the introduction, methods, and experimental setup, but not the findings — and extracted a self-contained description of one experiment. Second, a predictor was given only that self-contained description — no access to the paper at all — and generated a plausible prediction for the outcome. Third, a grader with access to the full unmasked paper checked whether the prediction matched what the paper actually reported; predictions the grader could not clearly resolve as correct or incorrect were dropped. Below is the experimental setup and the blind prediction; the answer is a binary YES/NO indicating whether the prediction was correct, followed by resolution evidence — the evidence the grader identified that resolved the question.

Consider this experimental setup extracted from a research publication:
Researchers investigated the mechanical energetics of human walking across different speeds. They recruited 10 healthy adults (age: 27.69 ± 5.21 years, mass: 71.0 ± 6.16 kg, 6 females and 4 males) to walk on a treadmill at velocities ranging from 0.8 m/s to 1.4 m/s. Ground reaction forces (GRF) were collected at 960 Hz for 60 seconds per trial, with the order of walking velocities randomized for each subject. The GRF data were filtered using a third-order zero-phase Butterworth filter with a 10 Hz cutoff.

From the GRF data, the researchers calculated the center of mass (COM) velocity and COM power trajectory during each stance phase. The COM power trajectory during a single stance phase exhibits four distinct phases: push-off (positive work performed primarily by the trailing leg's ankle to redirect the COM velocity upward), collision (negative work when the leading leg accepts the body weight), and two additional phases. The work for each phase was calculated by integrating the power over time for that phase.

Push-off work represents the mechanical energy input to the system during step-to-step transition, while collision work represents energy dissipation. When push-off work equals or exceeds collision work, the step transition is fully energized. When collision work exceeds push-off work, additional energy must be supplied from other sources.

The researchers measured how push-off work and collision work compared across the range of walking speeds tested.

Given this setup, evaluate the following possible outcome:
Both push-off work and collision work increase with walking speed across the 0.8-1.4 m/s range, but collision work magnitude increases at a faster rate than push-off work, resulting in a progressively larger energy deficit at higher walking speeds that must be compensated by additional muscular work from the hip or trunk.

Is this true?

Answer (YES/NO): NO